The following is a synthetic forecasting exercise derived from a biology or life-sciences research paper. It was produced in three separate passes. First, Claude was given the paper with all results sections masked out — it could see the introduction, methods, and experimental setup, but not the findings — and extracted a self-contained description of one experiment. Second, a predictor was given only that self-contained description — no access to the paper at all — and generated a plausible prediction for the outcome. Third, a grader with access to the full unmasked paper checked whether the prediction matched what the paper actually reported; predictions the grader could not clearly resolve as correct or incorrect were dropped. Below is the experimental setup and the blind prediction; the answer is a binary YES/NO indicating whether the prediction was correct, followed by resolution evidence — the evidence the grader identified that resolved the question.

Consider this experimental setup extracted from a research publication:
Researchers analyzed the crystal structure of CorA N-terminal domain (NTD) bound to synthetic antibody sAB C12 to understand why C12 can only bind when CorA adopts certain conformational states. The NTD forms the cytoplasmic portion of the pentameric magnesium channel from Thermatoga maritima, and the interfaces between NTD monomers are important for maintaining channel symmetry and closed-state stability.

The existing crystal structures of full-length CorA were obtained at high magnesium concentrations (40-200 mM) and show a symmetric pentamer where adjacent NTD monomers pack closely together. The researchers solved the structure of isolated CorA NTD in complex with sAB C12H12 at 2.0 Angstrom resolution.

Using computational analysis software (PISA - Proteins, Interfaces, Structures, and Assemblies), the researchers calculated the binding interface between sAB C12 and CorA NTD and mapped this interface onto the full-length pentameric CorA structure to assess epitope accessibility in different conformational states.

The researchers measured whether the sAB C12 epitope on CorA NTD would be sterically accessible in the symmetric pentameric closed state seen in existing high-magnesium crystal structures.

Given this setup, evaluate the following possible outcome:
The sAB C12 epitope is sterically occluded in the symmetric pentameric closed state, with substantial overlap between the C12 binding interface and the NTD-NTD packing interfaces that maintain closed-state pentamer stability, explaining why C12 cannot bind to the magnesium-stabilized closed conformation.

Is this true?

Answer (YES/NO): YES